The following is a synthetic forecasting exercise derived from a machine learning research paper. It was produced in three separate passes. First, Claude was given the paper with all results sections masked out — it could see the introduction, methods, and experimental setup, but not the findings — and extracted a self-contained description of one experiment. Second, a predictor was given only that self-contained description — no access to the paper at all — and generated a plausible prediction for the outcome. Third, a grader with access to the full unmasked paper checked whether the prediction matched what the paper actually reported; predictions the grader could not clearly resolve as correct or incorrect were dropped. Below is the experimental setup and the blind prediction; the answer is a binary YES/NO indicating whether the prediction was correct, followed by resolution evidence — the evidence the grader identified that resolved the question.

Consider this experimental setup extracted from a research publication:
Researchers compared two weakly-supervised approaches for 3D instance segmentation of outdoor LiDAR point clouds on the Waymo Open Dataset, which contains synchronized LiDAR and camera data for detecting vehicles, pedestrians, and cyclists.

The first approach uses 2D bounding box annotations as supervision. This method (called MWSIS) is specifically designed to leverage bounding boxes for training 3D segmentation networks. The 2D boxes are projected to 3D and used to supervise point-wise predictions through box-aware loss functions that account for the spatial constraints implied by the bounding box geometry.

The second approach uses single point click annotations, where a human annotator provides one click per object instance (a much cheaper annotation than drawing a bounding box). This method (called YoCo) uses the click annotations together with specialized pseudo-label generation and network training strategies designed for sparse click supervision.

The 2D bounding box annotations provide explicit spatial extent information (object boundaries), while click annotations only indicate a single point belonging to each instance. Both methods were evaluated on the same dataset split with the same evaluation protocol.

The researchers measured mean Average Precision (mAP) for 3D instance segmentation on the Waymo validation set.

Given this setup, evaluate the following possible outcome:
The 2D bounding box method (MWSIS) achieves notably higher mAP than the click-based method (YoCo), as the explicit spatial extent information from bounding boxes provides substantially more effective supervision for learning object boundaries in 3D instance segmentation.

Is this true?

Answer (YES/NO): NO